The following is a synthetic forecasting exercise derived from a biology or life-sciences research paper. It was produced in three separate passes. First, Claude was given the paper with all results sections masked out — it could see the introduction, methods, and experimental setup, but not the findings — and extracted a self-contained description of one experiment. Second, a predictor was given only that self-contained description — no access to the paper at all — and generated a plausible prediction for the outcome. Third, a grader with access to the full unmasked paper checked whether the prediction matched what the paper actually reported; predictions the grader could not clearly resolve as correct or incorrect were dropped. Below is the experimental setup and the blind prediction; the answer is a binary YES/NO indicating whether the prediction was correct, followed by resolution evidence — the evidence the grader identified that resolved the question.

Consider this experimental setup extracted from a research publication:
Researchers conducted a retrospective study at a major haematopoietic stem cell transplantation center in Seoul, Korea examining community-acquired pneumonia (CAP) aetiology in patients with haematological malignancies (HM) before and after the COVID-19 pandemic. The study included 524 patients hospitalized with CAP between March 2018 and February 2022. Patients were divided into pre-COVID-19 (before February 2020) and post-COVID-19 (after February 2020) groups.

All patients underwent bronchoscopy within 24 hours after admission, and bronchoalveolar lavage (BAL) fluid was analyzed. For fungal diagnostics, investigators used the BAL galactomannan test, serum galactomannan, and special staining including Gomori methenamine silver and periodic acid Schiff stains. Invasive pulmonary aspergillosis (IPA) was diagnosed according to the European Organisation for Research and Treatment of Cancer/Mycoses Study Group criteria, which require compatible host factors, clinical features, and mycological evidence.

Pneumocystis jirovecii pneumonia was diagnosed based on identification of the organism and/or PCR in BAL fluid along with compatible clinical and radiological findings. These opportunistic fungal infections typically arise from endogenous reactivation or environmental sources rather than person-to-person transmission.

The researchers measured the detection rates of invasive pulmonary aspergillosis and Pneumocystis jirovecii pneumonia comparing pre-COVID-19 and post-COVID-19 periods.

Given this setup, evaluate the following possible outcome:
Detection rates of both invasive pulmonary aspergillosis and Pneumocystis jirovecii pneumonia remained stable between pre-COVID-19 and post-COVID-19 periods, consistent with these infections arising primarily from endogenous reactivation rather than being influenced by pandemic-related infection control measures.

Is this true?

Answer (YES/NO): YES